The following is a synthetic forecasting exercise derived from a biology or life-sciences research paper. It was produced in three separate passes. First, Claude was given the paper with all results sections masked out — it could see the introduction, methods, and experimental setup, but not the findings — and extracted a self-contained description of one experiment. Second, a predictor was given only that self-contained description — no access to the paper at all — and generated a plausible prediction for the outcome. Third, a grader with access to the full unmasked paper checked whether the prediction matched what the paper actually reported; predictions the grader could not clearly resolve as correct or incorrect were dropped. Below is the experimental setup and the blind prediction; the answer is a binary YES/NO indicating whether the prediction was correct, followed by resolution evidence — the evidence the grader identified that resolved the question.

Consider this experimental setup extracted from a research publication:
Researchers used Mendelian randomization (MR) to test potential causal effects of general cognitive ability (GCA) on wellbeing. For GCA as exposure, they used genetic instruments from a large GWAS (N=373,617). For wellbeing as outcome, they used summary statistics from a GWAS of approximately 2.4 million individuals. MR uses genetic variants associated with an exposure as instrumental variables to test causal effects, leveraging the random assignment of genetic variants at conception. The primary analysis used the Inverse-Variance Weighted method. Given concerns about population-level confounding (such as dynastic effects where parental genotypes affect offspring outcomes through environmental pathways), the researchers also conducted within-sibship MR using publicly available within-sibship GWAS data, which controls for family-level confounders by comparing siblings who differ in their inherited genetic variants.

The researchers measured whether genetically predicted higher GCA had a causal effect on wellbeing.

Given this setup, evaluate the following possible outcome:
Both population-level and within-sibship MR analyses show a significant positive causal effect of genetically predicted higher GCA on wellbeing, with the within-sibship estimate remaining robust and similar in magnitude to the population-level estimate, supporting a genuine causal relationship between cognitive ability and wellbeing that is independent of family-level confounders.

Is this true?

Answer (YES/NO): NO